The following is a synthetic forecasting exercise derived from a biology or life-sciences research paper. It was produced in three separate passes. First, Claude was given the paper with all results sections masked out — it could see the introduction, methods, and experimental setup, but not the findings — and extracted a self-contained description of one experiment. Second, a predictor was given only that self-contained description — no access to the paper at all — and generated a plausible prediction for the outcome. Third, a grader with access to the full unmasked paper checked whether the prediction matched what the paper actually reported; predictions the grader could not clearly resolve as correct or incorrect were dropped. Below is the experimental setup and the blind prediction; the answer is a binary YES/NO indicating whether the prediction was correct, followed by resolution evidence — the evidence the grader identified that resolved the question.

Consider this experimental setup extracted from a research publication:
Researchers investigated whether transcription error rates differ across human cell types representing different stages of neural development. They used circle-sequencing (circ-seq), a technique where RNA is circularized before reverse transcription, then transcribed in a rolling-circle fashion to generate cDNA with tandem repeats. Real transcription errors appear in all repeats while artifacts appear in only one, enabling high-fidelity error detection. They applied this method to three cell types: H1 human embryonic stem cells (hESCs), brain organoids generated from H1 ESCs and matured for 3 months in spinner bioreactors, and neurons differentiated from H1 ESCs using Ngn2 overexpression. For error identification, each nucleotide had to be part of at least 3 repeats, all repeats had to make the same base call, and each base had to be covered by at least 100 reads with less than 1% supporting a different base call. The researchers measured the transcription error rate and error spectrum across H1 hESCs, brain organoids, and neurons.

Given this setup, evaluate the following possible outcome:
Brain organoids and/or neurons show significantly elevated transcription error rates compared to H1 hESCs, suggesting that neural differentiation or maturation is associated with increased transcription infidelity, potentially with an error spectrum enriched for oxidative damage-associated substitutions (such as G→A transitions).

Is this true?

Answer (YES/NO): NO